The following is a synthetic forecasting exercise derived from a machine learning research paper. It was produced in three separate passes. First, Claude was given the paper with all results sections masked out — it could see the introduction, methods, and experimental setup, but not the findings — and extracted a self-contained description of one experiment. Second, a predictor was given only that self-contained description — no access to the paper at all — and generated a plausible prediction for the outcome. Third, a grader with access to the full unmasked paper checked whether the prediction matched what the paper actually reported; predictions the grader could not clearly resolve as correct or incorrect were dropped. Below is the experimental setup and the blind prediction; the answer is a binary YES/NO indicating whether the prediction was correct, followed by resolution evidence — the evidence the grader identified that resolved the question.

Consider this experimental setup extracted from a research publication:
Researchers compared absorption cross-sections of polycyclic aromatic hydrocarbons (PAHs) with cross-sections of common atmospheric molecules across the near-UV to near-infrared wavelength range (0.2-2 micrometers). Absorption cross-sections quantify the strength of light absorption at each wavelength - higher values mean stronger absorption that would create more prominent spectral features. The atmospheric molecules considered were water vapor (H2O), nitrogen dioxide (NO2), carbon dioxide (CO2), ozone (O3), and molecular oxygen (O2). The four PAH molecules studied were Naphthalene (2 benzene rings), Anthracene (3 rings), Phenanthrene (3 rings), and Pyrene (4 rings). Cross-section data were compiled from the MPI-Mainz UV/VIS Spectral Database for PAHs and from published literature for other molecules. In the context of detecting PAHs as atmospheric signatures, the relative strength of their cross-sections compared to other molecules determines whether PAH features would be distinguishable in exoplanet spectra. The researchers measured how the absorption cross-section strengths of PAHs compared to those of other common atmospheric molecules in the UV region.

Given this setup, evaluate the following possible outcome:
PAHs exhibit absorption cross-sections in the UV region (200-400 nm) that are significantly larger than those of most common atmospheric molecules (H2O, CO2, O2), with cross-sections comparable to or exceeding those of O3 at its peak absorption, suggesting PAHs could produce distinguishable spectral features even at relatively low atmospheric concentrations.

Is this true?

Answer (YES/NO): NO